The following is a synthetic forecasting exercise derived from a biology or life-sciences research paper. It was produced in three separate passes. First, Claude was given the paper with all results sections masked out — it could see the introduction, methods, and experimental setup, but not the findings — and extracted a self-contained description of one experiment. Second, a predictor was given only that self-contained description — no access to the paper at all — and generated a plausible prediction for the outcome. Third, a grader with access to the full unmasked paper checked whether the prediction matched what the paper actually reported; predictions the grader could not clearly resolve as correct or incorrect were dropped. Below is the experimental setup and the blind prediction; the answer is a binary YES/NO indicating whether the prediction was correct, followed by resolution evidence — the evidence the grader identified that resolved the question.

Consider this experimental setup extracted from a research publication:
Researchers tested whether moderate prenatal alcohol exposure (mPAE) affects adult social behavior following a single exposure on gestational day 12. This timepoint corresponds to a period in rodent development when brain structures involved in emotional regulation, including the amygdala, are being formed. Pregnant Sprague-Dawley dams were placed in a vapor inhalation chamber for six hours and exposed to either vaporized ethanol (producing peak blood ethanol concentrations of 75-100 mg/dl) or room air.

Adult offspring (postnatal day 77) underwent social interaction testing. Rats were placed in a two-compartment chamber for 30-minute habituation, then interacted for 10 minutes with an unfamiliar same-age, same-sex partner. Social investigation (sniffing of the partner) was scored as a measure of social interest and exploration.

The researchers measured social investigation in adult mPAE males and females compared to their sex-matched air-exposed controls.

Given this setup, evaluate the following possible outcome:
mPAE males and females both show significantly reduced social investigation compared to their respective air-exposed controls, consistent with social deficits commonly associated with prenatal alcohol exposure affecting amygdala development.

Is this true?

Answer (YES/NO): YES